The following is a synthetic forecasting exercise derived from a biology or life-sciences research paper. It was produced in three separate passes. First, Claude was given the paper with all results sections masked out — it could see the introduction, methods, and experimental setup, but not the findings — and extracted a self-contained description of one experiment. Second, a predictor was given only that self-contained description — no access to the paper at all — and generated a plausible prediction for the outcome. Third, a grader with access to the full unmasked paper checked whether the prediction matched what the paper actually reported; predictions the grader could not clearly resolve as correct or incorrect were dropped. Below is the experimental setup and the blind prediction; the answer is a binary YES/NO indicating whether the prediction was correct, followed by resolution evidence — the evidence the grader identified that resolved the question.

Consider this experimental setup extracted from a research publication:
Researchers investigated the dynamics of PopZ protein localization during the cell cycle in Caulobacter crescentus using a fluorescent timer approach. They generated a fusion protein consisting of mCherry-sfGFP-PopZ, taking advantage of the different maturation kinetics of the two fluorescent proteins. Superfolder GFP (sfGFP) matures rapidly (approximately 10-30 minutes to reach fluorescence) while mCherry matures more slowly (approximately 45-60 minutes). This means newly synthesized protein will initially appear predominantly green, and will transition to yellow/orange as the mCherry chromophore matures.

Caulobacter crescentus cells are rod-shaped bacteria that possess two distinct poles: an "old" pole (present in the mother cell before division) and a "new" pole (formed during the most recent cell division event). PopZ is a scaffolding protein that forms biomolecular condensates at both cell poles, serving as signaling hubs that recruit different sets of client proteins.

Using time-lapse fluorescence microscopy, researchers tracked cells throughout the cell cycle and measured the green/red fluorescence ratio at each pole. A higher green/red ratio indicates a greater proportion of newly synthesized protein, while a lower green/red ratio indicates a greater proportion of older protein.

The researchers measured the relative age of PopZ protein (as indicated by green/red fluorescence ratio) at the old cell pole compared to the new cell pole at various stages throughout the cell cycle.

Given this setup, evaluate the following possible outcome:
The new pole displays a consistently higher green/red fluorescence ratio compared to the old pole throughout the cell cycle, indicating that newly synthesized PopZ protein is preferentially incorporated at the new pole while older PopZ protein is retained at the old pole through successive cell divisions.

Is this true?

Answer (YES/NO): NO